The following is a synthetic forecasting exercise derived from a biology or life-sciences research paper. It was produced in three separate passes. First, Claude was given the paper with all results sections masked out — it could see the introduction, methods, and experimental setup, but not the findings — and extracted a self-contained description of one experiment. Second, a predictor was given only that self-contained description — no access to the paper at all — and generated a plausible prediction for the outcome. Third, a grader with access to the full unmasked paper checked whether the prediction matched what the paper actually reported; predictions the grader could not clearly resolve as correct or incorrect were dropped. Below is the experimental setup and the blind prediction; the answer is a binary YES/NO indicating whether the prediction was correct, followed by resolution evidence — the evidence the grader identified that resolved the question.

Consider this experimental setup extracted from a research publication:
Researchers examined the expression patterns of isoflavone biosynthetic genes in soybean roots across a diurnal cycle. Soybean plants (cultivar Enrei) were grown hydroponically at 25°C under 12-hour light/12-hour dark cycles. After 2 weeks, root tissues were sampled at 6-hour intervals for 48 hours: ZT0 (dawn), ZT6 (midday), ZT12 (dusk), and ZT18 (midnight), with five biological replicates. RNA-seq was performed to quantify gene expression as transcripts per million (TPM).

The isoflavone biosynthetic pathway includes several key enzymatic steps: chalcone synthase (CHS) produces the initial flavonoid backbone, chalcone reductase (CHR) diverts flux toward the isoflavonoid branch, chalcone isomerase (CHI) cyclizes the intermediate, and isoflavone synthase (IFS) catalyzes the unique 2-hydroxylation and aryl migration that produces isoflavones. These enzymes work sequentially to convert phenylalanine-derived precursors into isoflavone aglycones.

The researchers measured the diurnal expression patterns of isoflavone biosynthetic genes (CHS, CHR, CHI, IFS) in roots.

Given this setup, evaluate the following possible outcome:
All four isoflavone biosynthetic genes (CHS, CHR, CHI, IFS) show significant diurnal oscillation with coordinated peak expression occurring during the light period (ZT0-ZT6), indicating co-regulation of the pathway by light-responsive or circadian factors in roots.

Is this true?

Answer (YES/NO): NO